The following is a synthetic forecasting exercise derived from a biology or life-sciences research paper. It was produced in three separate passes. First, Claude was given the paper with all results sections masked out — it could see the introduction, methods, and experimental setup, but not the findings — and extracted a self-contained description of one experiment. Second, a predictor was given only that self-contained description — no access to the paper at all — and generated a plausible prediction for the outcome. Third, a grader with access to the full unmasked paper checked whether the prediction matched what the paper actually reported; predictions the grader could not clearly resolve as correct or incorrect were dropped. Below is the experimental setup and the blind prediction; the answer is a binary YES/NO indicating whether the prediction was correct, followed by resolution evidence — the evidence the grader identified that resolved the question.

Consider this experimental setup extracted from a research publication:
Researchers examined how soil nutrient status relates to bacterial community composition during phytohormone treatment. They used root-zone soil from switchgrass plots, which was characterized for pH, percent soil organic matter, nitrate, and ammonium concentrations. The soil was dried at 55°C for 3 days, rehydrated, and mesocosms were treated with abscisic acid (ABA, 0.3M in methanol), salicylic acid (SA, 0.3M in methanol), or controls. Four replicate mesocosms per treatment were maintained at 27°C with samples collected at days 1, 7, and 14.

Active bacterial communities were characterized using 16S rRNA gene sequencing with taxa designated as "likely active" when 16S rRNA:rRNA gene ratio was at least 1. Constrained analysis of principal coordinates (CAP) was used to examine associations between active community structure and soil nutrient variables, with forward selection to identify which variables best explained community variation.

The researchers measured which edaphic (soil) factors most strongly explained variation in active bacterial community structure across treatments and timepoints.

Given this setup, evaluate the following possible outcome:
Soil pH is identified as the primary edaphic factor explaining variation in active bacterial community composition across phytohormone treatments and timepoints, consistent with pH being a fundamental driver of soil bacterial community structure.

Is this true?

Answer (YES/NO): NO